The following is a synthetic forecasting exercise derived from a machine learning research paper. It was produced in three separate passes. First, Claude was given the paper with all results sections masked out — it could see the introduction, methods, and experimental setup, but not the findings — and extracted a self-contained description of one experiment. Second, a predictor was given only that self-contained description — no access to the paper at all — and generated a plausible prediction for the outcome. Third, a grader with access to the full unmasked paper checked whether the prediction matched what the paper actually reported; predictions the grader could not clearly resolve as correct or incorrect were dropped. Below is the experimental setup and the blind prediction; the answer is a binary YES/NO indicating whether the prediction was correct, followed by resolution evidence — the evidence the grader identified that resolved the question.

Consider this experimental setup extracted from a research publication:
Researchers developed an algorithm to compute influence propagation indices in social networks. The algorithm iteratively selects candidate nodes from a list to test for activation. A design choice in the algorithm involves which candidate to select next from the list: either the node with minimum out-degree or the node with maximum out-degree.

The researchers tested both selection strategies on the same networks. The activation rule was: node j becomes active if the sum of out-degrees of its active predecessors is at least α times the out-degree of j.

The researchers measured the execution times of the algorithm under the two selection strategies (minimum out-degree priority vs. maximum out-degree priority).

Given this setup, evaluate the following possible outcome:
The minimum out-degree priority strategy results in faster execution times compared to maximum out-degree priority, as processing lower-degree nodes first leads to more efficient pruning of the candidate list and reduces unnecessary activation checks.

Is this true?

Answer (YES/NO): YES